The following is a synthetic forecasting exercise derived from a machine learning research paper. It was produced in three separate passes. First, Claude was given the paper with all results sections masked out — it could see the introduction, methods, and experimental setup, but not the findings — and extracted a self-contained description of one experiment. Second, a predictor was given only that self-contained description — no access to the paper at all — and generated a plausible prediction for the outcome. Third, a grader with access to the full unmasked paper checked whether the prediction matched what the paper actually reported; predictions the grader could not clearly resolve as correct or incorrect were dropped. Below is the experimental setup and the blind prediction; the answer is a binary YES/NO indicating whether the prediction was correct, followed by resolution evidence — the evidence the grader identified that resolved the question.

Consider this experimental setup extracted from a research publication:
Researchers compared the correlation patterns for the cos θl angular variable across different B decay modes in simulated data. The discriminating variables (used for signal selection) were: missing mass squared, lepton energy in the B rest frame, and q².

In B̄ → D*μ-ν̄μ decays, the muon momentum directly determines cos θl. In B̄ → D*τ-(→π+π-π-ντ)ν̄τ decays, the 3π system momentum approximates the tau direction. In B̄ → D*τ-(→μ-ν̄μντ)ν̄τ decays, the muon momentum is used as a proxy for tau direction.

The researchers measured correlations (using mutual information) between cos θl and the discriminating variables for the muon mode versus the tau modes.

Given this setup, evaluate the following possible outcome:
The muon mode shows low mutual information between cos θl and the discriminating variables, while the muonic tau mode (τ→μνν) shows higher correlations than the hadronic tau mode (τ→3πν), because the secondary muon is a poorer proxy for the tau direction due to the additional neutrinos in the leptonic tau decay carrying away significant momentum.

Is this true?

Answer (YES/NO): NO